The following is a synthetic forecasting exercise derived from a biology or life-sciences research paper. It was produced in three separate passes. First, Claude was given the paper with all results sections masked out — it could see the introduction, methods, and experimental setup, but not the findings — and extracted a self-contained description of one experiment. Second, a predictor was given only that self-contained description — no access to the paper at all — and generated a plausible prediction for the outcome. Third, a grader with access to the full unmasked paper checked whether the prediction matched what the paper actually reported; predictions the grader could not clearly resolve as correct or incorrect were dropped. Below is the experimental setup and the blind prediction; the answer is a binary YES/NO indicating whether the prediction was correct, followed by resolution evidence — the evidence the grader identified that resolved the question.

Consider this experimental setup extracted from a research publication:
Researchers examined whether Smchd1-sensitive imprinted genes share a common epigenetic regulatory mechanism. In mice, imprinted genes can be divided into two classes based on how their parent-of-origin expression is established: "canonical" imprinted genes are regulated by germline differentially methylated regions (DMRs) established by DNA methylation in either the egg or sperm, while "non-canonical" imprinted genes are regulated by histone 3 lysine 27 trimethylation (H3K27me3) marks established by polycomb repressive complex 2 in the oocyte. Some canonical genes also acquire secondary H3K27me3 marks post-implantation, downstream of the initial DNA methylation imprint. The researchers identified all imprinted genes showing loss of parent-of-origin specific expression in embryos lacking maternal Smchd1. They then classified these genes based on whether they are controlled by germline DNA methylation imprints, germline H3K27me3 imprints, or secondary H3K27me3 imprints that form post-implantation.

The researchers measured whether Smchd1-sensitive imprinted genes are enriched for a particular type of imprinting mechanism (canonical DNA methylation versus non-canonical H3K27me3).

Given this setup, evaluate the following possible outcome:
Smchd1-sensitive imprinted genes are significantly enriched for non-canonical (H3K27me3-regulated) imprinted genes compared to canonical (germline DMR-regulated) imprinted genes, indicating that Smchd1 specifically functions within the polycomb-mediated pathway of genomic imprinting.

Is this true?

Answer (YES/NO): NO